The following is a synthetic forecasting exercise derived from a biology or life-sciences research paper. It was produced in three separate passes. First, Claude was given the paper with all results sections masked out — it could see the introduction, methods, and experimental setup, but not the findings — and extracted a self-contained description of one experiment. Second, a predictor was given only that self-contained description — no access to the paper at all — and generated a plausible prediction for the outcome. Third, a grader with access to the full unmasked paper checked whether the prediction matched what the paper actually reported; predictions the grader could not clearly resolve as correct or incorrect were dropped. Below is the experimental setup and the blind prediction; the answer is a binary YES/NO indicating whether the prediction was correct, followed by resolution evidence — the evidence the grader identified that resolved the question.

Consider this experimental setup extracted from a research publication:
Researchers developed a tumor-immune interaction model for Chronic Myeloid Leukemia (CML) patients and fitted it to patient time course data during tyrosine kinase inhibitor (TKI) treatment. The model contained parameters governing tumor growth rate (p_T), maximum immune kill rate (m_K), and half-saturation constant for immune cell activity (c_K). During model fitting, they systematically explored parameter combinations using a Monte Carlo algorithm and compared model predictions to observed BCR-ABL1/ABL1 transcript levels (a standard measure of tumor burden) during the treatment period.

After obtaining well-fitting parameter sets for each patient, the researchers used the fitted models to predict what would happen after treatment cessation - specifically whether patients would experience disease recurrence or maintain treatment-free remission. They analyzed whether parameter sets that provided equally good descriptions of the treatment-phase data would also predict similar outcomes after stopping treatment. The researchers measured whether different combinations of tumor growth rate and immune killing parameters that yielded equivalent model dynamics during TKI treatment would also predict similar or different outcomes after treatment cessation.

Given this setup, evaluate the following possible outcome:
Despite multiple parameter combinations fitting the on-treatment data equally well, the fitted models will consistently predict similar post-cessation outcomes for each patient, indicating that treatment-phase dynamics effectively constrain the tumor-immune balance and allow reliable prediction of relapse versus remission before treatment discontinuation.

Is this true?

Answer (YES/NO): NO